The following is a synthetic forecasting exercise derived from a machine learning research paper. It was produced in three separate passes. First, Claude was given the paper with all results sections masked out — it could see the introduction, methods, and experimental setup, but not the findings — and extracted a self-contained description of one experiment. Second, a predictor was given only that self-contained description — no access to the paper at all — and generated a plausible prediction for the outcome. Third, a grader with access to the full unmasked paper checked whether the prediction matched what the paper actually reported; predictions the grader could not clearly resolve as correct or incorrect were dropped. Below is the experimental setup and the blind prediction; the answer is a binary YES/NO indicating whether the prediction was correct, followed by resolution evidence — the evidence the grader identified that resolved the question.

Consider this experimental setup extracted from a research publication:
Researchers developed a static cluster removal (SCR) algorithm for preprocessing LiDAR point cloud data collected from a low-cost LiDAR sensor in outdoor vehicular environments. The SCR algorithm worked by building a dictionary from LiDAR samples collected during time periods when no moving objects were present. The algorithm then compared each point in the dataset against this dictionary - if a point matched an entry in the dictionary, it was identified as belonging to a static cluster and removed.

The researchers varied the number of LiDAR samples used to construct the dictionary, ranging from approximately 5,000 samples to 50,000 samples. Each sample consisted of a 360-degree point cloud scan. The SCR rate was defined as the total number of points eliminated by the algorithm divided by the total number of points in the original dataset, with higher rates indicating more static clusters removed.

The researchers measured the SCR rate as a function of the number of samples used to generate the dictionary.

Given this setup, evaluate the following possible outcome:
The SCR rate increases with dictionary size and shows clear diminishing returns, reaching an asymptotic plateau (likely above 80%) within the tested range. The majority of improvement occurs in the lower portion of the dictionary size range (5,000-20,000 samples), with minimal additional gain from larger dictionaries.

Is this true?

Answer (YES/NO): NO